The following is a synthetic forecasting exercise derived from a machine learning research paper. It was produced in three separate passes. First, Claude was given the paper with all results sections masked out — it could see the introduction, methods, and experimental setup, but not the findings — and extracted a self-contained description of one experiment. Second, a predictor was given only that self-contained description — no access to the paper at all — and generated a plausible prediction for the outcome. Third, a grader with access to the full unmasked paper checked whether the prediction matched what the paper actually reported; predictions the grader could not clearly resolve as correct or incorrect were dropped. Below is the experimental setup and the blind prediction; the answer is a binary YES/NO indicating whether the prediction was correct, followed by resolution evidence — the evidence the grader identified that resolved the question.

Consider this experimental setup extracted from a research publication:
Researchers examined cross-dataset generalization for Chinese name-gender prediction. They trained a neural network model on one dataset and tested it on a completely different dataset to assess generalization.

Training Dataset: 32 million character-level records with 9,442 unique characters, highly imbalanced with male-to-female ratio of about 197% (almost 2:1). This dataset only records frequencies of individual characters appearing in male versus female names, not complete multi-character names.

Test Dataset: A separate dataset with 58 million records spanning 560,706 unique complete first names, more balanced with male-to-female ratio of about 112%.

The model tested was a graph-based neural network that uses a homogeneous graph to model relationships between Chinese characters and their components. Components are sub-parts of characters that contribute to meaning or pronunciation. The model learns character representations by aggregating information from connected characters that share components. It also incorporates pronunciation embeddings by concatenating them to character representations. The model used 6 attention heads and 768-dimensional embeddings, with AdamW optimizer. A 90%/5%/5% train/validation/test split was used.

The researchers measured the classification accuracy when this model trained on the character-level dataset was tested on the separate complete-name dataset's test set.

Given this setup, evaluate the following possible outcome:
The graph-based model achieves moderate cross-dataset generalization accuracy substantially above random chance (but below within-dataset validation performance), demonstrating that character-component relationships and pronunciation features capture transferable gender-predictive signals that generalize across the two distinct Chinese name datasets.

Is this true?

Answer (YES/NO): NO